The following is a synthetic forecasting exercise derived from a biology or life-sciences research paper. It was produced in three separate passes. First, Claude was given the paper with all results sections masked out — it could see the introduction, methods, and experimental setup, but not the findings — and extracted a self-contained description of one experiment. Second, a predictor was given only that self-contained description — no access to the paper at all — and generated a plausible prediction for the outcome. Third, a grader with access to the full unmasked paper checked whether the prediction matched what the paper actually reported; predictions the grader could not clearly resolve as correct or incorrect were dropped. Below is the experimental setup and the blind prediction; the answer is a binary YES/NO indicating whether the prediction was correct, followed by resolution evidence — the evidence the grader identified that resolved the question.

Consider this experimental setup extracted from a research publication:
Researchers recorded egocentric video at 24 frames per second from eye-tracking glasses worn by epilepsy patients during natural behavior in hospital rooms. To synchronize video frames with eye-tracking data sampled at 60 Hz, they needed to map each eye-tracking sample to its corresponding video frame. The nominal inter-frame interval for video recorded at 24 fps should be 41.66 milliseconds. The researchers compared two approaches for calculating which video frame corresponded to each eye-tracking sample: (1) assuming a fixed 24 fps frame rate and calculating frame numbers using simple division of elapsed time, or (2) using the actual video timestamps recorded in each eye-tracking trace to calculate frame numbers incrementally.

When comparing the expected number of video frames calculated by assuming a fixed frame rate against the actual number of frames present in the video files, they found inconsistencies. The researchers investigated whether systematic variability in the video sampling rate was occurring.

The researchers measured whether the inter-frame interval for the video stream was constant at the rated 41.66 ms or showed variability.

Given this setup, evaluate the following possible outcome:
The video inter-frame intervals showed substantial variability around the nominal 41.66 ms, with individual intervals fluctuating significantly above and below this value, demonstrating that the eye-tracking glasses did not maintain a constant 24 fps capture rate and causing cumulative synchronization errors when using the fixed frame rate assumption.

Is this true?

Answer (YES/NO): NO